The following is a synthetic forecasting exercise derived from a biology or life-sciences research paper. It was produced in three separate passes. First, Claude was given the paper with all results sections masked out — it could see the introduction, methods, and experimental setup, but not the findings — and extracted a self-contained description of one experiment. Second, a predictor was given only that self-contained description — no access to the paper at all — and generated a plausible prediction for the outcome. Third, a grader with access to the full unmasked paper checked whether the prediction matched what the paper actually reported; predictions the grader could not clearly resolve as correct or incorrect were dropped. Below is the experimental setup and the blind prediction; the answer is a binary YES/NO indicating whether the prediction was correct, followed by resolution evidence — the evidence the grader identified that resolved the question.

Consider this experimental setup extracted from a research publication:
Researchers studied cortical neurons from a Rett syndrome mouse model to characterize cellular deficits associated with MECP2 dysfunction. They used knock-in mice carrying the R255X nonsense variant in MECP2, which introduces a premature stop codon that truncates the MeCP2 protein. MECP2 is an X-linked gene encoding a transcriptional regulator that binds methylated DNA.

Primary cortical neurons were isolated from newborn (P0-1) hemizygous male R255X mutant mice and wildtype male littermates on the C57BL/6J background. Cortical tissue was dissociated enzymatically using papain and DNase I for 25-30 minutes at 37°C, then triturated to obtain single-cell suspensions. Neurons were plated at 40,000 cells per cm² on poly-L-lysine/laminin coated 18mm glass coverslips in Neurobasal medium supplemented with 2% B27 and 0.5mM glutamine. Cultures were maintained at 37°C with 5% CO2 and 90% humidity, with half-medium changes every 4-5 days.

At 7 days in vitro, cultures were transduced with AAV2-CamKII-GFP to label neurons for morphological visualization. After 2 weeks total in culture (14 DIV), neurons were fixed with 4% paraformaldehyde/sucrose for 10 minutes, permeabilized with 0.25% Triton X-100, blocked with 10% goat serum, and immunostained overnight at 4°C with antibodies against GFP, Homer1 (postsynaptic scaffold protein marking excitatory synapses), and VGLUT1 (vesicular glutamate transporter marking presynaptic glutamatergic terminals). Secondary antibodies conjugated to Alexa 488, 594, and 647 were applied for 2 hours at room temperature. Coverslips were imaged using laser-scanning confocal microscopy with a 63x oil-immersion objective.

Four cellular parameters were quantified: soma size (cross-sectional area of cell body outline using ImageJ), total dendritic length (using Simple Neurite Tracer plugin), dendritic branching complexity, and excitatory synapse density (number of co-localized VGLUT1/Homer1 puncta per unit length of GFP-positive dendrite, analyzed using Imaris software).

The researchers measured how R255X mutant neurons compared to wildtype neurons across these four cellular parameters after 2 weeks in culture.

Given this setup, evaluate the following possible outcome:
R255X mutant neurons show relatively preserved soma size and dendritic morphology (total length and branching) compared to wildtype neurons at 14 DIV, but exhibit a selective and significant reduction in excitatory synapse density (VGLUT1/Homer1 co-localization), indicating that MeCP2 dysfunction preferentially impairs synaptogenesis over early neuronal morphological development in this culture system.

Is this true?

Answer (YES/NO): NO